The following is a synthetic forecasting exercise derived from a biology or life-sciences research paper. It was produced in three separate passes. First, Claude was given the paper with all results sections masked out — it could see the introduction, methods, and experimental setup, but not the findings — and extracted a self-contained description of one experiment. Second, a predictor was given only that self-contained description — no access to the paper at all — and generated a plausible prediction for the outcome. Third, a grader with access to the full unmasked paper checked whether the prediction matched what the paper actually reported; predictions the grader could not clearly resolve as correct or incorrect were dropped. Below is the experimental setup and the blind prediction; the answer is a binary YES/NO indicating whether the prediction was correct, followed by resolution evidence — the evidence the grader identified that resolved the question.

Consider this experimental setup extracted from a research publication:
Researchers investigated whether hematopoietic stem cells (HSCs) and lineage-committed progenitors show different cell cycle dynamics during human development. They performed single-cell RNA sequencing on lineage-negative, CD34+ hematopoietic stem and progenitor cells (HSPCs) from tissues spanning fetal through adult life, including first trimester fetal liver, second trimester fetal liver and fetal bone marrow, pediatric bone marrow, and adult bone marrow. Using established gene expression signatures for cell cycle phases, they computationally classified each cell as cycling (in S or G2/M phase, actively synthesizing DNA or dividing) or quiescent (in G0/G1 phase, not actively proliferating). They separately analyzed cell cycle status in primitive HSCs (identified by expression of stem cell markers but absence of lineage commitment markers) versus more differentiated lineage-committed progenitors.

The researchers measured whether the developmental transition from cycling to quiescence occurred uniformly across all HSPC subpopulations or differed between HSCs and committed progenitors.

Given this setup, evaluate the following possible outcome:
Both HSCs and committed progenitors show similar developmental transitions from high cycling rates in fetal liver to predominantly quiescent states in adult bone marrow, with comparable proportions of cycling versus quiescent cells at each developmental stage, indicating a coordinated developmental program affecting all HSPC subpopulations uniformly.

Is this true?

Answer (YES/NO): NO